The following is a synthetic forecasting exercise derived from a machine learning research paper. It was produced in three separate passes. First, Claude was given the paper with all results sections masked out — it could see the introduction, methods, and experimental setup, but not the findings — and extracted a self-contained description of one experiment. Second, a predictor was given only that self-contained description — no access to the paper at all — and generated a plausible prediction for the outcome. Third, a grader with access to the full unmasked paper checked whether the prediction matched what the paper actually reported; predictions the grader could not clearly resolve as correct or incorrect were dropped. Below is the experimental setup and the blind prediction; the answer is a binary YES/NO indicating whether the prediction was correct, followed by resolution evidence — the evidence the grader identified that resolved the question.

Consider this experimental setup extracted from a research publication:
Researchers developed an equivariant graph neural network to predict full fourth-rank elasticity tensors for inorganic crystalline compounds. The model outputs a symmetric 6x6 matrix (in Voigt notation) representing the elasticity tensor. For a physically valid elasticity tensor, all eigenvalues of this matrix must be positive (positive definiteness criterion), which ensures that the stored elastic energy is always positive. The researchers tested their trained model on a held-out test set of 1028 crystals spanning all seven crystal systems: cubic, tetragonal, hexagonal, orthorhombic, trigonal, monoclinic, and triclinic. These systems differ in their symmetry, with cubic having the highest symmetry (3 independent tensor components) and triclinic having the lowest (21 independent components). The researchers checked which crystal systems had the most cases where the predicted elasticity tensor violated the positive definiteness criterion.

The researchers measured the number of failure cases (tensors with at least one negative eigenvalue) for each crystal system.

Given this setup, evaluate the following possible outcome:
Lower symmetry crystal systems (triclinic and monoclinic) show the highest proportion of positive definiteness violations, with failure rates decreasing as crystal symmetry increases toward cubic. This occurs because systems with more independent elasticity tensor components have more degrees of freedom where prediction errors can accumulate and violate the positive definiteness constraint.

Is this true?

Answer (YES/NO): NO